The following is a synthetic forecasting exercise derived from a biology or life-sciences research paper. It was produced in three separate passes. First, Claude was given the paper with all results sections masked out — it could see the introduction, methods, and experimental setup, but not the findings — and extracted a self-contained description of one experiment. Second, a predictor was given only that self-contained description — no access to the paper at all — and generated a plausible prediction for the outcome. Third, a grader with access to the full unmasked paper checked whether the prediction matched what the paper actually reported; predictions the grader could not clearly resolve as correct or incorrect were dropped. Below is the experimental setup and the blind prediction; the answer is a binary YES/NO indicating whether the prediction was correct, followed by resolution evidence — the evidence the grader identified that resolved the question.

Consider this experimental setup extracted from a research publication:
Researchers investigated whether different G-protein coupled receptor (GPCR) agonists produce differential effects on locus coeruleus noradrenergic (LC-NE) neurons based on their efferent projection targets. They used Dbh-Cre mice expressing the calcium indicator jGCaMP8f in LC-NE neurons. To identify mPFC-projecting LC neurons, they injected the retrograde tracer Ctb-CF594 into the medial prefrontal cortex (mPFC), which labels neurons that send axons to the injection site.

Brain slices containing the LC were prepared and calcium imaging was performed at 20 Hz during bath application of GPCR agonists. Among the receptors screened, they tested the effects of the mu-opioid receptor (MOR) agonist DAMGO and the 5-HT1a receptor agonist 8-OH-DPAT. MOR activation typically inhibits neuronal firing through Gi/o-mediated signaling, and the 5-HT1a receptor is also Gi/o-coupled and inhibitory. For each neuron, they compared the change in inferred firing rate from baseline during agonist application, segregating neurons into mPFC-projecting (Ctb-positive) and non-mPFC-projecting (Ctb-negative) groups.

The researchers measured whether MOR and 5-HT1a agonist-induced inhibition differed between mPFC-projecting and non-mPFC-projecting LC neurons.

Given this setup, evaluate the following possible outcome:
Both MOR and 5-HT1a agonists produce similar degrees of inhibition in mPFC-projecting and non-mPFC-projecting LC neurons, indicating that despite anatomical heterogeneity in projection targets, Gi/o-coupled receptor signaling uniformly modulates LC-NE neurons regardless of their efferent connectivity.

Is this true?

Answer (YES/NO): NO